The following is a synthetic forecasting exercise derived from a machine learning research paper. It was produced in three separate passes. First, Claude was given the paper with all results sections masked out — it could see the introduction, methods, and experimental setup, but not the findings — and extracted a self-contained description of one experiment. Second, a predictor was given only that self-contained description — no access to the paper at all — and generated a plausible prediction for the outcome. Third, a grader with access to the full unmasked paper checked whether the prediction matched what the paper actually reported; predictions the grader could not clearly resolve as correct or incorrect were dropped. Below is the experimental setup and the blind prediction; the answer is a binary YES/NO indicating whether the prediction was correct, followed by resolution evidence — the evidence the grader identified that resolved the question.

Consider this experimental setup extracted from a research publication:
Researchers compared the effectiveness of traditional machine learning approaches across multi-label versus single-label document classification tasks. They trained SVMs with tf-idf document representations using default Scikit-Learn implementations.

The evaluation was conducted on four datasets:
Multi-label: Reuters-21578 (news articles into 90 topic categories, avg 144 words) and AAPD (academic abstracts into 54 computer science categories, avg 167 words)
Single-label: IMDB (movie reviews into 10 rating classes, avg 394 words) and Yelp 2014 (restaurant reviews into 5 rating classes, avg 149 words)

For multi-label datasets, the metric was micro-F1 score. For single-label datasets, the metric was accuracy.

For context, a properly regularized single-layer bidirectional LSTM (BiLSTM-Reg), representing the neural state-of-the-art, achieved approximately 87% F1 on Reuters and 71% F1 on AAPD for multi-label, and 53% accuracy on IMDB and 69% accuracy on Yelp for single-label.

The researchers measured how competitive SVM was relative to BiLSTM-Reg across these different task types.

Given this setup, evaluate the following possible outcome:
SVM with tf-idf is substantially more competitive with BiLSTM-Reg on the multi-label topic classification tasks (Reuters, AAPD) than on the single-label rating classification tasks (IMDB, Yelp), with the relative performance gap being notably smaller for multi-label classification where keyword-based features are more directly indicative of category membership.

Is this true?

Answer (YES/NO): YES